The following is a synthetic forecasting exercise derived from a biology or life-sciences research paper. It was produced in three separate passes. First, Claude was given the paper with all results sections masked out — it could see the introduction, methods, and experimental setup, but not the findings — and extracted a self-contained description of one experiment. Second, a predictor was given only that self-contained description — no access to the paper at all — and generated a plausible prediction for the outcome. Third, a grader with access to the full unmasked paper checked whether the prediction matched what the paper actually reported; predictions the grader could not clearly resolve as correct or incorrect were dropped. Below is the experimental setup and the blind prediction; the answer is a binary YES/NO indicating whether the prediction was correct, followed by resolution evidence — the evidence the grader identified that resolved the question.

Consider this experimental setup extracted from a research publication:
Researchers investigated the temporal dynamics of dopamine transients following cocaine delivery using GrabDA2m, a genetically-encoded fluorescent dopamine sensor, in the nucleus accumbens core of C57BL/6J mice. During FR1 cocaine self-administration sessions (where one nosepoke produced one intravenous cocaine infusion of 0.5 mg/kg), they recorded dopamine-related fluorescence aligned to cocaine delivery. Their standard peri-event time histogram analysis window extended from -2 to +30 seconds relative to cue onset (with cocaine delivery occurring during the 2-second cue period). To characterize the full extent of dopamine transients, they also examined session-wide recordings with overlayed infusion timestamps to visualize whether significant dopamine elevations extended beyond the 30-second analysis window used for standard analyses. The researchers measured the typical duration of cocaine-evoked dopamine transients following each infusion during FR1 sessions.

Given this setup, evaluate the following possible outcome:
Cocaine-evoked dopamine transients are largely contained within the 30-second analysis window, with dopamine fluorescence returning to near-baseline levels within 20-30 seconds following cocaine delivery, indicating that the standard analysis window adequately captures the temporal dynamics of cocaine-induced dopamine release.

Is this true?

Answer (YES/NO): NO